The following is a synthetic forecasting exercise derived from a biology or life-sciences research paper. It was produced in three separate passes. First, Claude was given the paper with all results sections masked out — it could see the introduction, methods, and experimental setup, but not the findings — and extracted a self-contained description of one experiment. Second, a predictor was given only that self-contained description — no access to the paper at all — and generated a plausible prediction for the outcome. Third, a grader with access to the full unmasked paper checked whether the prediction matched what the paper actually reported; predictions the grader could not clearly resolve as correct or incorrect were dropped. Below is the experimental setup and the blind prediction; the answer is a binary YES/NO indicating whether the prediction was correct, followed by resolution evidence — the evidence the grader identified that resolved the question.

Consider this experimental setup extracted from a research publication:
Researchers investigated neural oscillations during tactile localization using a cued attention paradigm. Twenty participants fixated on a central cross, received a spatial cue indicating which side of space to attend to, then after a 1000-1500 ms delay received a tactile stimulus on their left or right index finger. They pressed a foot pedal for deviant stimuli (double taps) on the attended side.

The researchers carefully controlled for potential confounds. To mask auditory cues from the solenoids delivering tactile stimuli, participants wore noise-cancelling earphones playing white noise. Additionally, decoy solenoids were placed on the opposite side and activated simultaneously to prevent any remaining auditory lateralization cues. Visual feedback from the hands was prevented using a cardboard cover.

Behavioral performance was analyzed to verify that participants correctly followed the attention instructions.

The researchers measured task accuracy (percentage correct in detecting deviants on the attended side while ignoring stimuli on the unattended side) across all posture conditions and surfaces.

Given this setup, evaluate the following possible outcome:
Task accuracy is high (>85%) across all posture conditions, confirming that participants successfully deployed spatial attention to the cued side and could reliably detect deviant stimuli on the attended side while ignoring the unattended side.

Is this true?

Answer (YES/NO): YES